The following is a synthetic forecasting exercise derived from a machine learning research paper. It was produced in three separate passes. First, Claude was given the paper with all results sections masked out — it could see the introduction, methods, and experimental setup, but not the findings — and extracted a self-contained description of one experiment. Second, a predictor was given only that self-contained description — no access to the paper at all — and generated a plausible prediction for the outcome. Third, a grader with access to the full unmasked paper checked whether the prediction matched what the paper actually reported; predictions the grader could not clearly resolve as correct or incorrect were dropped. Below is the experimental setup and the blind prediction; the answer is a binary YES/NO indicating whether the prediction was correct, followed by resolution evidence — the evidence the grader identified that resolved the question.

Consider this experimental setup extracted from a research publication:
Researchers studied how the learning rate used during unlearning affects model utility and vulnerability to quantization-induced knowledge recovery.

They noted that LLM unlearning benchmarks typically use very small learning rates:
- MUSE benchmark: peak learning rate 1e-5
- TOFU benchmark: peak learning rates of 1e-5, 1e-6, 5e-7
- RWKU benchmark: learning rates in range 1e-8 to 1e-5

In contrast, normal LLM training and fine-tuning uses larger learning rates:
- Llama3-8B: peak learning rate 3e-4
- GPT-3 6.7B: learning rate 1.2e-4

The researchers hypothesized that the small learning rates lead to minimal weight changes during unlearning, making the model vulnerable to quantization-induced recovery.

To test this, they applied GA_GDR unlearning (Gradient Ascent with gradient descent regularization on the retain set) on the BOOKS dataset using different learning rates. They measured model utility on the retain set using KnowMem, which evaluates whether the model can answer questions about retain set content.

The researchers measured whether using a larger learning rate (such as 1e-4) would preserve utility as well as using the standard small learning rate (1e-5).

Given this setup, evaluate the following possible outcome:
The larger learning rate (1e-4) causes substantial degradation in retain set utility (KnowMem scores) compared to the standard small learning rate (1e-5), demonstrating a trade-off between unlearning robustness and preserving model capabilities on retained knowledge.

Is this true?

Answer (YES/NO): YES